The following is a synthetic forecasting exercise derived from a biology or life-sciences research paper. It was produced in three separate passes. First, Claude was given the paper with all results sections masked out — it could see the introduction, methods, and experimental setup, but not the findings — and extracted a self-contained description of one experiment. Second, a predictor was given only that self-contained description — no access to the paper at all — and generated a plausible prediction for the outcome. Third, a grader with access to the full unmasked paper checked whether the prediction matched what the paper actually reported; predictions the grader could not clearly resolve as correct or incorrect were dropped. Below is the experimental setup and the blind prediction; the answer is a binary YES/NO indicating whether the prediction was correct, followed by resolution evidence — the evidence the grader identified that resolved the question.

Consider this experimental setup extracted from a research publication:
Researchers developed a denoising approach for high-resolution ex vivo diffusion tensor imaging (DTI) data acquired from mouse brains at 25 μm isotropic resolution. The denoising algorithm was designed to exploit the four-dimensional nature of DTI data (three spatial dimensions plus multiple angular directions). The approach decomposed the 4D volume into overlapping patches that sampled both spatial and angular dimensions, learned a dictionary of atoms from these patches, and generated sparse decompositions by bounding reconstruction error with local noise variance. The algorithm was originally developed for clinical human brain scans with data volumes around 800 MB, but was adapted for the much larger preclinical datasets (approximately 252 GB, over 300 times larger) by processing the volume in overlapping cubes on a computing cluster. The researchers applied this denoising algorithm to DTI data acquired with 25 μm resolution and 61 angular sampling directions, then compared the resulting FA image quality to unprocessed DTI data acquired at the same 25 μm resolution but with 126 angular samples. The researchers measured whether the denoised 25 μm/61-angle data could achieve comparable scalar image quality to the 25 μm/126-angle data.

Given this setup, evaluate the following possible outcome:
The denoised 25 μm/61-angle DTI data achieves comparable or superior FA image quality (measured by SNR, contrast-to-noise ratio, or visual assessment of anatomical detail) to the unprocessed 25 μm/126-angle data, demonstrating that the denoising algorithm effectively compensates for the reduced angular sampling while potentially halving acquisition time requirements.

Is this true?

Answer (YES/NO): YES